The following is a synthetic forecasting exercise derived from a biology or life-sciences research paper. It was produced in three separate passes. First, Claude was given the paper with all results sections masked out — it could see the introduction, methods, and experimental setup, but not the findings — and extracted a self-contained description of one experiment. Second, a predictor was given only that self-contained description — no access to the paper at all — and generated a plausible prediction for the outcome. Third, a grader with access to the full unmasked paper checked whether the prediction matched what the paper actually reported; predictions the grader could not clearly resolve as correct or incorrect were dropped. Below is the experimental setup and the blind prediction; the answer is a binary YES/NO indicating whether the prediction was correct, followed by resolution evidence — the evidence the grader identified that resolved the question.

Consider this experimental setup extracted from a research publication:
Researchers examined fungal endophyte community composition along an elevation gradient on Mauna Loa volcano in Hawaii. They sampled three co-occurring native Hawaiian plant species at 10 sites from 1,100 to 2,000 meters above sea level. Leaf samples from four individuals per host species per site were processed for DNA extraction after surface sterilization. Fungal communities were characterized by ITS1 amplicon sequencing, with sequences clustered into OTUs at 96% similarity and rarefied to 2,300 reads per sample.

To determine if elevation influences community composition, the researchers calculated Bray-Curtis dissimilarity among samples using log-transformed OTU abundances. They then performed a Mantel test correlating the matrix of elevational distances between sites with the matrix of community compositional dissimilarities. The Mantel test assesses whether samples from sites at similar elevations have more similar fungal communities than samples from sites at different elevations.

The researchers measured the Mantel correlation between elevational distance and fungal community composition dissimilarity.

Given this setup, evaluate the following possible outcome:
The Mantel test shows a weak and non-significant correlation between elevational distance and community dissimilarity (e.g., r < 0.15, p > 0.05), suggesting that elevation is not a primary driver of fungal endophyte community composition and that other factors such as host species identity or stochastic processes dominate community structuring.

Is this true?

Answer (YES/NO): YES